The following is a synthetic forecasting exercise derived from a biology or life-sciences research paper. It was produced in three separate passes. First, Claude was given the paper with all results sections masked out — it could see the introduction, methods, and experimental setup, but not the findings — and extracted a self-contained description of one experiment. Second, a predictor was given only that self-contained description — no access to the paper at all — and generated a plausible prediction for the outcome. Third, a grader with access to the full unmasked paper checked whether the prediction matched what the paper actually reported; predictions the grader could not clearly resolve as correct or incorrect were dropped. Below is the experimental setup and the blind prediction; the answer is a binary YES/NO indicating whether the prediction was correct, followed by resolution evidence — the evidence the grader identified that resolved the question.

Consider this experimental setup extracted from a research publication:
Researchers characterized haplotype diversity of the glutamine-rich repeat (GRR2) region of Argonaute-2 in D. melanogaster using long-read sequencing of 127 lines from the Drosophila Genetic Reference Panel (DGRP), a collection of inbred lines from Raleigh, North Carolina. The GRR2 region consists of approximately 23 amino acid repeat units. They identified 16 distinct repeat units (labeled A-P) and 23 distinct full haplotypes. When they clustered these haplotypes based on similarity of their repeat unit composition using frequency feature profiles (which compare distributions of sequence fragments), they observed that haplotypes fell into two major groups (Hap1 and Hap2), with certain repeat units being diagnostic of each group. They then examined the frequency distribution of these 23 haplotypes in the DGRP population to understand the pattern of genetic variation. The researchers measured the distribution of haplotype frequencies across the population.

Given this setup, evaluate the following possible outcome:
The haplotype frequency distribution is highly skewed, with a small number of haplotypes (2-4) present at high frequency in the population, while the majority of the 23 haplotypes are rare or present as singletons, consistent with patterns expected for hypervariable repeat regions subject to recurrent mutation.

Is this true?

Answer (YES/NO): YES